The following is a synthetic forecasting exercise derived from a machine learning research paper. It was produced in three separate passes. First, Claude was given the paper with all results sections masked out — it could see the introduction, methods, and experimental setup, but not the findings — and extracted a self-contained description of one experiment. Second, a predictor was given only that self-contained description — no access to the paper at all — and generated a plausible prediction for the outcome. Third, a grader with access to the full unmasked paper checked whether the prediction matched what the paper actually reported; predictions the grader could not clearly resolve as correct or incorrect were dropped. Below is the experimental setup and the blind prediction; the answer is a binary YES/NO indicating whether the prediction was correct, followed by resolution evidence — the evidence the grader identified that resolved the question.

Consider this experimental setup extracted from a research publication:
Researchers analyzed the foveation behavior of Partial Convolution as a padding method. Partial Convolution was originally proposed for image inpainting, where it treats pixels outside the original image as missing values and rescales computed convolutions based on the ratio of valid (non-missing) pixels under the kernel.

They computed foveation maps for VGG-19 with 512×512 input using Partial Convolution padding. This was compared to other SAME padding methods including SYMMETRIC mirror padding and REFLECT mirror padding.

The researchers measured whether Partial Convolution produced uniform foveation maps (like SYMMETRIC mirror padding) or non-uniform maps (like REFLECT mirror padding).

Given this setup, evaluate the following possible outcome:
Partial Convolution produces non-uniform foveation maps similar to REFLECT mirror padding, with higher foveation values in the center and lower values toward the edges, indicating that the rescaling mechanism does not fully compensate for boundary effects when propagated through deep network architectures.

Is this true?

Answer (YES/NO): YES